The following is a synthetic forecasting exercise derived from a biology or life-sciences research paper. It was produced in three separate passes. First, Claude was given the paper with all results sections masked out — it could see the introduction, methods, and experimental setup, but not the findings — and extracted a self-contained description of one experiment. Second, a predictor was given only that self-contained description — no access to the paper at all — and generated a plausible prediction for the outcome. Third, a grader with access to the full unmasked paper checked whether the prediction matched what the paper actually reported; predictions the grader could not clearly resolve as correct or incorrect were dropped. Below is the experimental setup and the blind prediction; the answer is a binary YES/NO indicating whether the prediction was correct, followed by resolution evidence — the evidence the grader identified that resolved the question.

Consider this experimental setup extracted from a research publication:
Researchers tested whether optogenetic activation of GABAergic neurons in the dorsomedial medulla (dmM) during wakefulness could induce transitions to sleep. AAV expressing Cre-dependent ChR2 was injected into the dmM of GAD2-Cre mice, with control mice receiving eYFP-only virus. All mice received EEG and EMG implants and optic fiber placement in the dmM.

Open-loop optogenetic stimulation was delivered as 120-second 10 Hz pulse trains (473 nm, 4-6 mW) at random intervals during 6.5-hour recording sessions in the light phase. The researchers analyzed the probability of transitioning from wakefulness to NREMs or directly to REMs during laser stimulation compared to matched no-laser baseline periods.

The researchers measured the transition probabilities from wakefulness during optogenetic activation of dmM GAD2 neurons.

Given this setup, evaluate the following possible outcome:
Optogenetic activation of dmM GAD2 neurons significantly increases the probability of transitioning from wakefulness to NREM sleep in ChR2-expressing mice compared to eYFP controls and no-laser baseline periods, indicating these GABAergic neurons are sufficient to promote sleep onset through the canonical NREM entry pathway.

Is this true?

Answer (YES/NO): NO